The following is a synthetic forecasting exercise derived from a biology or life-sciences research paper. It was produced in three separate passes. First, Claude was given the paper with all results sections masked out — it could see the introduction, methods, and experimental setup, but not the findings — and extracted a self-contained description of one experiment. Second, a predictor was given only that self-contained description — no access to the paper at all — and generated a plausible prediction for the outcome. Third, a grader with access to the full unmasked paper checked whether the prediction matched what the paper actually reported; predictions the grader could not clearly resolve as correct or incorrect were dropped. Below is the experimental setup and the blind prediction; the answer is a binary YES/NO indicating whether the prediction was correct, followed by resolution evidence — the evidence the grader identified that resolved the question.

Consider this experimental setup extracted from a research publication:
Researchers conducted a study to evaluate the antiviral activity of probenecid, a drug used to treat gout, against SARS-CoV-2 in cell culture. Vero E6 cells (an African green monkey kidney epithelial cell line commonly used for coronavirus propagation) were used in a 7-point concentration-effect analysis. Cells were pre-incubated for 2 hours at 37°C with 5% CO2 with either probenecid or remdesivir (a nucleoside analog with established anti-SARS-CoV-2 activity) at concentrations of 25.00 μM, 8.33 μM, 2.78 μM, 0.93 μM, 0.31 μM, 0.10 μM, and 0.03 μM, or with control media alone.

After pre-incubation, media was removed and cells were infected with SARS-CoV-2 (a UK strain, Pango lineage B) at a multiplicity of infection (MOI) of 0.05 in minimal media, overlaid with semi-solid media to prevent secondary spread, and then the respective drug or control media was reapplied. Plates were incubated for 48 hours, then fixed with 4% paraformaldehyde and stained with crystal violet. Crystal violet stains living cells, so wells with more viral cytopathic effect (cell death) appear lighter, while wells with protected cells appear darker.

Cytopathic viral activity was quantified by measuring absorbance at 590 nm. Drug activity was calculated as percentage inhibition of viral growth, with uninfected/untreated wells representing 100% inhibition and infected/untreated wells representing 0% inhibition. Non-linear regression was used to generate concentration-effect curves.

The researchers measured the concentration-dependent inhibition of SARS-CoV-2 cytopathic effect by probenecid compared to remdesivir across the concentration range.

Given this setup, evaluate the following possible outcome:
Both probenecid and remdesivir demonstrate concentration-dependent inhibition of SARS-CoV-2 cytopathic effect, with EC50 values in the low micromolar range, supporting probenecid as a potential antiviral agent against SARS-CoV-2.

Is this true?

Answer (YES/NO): NO